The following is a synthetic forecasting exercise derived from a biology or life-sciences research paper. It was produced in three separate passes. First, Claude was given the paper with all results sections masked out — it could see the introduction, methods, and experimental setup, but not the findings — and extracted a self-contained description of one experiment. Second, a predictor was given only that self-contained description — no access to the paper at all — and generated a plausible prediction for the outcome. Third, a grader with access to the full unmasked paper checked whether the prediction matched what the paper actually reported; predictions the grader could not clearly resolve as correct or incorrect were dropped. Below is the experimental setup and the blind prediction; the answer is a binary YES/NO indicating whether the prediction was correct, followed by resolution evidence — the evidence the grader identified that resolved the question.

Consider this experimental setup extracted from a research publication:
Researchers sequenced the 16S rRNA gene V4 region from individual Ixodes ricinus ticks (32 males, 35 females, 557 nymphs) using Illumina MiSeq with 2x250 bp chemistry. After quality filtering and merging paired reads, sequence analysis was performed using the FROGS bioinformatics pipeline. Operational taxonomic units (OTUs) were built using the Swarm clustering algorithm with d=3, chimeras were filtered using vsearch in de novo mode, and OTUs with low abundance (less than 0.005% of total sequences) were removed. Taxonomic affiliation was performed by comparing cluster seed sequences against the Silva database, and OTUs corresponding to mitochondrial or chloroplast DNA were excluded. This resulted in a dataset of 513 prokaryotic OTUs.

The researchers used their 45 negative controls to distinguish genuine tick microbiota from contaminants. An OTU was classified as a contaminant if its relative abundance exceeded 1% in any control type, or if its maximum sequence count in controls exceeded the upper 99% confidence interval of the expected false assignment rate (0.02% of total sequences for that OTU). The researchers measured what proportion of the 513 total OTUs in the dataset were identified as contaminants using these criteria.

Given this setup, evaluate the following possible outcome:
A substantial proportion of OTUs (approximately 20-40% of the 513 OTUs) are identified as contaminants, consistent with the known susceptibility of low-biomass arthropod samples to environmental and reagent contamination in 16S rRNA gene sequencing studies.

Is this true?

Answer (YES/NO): YES